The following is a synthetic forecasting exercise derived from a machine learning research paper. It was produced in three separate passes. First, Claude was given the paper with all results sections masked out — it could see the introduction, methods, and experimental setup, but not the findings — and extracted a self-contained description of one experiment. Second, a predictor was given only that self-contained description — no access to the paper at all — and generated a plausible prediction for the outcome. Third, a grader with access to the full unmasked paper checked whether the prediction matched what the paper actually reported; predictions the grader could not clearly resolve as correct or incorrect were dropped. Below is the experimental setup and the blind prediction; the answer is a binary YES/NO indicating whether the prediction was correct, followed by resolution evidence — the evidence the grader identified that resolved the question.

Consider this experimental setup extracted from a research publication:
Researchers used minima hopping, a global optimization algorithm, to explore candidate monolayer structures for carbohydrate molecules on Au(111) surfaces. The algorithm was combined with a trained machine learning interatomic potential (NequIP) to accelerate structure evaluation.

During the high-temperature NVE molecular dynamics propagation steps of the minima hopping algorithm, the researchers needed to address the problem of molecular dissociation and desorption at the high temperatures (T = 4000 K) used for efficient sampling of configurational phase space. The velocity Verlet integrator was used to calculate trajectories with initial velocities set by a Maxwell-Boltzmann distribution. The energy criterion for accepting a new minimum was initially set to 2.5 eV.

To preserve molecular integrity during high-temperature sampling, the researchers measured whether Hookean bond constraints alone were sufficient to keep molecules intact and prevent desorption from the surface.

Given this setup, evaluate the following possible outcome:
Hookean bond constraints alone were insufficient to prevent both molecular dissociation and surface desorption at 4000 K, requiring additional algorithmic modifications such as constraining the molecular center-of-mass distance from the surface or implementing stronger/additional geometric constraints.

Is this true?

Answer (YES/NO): NO